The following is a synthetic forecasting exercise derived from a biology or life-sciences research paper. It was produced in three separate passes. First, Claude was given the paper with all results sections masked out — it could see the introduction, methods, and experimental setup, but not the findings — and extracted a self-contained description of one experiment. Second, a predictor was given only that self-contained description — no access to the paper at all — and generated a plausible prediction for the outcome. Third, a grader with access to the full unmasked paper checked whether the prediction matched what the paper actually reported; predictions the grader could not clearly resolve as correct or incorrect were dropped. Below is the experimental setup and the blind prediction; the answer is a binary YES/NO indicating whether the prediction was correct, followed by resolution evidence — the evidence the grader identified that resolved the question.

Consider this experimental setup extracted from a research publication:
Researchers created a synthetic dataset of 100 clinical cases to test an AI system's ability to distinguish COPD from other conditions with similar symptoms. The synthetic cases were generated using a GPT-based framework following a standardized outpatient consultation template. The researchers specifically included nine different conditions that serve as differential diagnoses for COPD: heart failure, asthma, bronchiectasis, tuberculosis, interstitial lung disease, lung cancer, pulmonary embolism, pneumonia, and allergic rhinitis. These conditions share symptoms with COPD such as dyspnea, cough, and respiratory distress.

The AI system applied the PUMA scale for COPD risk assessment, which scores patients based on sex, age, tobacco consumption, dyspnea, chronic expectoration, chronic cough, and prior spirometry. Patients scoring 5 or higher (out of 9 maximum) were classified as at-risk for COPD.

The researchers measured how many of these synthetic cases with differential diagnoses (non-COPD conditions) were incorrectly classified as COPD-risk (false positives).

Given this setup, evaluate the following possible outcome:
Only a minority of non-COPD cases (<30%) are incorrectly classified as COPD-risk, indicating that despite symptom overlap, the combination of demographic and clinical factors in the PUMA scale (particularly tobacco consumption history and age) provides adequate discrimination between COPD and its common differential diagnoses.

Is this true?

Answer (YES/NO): NO